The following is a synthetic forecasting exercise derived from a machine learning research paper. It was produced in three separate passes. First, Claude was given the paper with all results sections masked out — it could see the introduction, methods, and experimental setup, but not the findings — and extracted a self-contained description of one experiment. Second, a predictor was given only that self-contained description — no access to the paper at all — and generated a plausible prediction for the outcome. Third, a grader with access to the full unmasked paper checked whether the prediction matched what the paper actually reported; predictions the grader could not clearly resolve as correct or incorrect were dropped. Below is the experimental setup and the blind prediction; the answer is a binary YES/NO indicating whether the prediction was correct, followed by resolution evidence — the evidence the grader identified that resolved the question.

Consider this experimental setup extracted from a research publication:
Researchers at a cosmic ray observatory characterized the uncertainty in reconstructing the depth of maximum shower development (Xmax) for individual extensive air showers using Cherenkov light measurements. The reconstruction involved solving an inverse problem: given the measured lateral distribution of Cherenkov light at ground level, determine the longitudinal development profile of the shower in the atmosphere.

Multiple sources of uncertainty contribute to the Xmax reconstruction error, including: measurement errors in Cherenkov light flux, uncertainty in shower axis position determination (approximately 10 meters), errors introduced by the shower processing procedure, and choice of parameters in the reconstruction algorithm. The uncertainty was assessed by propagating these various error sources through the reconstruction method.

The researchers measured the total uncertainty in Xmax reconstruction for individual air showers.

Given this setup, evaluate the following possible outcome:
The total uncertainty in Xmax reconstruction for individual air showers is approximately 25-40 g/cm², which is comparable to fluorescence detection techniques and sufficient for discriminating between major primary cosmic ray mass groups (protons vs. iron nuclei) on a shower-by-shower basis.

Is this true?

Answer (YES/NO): NO